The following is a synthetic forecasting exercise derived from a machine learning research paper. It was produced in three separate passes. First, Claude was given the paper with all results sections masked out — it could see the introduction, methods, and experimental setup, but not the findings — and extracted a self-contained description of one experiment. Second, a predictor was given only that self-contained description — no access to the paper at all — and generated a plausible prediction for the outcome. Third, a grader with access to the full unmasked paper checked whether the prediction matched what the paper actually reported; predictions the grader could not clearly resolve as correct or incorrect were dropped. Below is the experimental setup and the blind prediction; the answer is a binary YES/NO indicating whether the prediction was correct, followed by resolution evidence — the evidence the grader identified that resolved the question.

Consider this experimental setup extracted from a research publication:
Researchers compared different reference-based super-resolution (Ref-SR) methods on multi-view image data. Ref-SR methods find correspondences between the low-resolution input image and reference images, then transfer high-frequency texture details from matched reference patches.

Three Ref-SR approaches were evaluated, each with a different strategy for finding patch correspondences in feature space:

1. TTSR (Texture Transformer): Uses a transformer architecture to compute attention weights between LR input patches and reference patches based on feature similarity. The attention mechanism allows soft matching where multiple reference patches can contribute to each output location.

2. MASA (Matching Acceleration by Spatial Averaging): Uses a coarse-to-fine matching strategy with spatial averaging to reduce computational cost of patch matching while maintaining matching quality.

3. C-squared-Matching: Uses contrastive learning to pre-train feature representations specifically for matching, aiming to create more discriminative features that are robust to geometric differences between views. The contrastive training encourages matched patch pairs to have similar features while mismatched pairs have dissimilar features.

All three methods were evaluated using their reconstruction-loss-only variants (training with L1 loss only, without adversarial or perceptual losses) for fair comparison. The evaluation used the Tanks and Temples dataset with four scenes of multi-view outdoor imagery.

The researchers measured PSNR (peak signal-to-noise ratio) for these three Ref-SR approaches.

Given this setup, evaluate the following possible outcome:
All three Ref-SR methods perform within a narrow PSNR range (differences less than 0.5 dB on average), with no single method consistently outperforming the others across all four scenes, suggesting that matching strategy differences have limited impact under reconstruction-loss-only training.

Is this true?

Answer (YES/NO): NO